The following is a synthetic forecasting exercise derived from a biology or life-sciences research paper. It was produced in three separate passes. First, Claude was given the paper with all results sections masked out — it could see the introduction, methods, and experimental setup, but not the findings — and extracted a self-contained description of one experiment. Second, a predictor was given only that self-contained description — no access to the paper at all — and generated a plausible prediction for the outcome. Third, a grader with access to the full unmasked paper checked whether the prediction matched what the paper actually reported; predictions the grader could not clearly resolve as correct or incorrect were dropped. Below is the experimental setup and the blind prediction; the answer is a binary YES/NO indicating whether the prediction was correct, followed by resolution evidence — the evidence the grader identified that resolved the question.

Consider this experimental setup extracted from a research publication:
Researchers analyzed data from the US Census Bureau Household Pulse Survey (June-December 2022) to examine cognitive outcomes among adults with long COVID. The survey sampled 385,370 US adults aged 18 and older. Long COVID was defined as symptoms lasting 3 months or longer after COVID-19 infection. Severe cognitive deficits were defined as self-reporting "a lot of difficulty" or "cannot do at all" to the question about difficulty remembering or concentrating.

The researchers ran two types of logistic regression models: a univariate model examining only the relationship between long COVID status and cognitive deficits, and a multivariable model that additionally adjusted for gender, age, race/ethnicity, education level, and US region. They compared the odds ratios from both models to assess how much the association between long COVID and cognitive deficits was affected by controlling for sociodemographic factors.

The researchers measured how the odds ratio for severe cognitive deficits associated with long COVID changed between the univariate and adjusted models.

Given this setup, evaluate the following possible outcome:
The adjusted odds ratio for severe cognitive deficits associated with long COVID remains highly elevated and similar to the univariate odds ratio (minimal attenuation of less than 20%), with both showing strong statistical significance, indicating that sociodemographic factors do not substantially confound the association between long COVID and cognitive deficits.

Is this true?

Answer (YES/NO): YES